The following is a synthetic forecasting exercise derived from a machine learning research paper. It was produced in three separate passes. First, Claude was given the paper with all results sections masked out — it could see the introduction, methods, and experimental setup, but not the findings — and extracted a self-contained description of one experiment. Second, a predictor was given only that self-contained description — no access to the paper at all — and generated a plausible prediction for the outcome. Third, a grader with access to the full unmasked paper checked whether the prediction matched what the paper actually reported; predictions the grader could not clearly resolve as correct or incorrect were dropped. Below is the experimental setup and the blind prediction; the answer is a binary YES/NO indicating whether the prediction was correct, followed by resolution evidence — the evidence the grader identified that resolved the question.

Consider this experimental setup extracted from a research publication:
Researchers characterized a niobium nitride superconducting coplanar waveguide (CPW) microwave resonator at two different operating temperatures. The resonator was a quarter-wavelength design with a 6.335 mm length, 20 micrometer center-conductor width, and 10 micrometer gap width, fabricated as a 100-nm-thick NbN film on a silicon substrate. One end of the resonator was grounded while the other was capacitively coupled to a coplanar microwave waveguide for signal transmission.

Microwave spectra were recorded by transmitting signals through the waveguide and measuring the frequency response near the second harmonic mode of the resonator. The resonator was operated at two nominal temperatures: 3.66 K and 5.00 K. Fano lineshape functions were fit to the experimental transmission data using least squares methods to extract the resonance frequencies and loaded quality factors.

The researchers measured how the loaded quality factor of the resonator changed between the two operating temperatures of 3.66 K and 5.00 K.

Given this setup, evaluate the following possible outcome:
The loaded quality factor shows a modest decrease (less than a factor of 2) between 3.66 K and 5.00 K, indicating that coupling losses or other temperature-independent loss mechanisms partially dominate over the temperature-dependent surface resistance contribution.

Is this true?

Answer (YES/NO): NO